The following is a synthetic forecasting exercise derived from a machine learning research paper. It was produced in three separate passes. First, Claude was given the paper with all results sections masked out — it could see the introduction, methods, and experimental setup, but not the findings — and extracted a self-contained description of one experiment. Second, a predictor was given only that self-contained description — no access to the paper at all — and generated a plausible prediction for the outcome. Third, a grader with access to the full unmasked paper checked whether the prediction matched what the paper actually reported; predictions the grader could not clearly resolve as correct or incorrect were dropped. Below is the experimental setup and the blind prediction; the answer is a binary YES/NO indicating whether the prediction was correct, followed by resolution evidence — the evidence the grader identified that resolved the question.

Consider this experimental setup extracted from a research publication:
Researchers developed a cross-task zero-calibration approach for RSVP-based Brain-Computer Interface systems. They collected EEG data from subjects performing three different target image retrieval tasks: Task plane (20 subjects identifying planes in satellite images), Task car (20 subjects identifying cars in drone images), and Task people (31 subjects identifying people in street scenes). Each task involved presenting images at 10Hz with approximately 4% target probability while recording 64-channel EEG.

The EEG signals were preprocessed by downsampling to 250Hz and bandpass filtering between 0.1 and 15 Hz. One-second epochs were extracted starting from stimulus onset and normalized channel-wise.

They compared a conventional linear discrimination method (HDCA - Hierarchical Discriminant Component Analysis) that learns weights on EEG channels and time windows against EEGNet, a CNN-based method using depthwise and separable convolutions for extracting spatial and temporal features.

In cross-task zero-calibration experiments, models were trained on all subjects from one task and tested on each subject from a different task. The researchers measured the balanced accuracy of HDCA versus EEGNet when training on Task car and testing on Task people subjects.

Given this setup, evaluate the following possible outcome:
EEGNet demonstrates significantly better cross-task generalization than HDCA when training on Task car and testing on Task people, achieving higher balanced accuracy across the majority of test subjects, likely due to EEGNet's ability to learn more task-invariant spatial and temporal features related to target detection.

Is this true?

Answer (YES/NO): NO